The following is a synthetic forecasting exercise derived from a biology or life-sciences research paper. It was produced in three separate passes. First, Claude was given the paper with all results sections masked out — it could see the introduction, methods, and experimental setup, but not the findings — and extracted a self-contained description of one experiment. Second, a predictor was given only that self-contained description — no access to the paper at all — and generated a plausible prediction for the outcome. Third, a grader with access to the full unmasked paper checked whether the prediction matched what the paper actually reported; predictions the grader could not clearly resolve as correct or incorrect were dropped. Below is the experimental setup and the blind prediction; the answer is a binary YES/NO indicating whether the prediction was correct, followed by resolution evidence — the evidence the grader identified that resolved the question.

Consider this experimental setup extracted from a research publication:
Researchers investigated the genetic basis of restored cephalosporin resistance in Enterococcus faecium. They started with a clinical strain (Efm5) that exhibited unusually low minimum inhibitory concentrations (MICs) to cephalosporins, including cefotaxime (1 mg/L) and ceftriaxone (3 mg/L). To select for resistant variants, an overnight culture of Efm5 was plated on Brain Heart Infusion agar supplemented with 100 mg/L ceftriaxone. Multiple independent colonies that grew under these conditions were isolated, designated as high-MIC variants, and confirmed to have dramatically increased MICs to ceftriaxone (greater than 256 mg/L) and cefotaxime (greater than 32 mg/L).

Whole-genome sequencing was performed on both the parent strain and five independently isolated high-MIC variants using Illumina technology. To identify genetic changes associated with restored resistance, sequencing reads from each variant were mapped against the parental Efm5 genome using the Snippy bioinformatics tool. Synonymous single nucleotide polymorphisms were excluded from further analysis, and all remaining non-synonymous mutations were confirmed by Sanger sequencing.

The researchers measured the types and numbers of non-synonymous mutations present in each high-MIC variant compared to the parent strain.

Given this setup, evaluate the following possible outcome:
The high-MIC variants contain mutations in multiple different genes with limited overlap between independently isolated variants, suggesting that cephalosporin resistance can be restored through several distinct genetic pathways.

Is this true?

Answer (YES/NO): YES